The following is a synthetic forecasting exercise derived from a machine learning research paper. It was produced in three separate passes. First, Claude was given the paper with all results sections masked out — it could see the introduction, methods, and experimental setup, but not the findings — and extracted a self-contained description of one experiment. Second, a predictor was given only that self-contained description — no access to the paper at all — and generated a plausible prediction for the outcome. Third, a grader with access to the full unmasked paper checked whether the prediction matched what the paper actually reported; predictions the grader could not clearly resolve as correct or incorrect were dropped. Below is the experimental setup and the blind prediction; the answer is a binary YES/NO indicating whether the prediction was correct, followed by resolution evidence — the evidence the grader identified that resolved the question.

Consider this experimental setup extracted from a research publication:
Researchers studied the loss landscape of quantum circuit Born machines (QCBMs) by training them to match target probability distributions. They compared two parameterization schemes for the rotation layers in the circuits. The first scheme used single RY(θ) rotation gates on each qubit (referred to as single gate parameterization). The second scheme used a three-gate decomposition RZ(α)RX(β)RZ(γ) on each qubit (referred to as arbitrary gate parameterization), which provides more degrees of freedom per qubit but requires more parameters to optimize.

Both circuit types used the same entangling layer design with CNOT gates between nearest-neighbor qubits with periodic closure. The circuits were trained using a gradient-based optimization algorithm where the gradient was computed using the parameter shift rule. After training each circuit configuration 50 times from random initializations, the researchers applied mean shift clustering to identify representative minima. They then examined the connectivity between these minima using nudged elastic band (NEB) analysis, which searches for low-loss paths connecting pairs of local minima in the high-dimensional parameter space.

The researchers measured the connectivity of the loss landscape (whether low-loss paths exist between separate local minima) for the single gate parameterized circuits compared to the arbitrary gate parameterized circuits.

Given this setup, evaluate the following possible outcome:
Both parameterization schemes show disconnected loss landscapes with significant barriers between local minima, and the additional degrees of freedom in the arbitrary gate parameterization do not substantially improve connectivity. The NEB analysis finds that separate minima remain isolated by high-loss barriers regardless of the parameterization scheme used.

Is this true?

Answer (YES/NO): NO